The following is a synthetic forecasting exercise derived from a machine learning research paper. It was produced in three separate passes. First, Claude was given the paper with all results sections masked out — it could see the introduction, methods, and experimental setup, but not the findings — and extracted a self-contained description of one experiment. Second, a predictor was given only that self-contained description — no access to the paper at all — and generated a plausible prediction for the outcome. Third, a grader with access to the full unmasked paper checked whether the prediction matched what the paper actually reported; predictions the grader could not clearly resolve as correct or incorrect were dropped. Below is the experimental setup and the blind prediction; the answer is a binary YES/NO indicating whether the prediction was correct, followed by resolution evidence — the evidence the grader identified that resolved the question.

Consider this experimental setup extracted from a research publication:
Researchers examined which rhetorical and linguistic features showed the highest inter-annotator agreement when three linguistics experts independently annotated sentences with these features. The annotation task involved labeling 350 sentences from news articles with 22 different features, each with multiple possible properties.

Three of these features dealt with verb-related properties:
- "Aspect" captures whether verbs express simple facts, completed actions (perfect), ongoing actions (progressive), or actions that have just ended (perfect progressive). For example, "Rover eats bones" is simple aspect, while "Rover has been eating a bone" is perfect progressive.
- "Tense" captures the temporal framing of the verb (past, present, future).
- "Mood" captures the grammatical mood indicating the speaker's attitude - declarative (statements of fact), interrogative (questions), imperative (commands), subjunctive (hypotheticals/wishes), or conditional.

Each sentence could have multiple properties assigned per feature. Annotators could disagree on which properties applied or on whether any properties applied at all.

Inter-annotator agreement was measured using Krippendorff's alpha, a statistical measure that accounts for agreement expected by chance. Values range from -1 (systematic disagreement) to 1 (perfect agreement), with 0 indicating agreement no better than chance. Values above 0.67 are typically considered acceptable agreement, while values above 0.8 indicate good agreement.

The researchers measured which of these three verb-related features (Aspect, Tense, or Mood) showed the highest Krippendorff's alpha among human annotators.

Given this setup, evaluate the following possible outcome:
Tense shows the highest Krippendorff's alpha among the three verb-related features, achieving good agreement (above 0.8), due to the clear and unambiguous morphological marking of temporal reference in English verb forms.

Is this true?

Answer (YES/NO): NO